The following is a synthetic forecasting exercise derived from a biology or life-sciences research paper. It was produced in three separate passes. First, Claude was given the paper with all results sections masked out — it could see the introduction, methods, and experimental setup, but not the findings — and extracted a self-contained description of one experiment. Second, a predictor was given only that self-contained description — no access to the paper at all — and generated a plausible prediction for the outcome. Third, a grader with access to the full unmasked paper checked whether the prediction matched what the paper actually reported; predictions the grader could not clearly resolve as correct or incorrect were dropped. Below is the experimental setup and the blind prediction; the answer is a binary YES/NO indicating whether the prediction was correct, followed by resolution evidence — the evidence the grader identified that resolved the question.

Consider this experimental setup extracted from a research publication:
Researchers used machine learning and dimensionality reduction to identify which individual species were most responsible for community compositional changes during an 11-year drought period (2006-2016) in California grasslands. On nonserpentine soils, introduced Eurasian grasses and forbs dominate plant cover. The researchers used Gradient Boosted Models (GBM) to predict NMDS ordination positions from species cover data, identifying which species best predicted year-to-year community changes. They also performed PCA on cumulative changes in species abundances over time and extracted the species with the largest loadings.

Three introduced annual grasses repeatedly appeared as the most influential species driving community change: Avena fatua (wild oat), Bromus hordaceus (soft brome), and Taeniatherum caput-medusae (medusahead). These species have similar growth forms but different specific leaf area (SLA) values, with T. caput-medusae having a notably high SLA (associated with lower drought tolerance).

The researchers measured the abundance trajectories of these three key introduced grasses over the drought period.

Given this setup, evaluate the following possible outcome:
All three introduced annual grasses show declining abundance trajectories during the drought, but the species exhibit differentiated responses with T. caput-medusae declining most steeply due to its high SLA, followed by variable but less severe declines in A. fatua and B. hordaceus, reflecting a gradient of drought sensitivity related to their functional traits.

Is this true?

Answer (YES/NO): NO